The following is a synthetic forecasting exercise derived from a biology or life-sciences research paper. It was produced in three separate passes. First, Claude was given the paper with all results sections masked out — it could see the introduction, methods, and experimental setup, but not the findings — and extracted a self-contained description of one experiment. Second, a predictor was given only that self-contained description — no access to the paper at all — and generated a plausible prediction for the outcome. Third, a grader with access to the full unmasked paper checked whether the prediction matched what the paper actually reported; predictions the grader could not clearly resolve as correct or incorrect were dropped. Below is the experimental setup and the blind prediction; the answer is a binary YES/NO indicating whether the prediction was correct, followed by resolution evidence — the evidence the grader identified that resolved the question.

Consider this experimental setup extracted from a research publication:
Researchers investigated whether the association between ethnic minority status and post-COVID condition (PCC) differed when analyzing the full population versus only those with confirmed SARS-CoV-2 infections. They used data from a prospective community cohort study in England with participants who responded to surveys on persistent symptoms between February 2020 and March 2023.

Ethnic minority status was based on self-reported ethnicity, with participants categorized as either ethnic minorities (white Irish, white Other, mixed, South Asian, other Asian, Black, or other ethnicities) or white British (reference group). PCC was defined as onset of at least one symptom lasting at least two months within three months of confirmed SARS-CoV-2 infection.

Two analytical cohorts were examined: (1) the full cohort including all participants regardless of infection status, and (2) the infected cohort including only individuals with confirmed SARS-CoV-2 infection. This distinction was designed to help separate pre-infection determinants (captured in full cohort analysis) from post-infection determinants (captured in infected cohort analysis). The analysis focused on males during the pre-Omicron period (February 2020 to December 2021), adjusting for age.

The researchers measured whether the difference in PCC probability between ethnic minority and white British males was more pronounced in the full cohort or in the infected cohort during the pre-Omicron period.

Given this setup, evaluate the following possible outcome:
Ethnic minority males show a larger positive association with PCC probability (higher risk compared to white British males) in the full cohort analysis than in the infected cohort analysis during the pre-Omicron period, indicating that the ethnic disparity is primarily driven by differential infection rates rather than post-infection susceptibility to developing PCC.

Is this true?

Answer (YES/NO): NO